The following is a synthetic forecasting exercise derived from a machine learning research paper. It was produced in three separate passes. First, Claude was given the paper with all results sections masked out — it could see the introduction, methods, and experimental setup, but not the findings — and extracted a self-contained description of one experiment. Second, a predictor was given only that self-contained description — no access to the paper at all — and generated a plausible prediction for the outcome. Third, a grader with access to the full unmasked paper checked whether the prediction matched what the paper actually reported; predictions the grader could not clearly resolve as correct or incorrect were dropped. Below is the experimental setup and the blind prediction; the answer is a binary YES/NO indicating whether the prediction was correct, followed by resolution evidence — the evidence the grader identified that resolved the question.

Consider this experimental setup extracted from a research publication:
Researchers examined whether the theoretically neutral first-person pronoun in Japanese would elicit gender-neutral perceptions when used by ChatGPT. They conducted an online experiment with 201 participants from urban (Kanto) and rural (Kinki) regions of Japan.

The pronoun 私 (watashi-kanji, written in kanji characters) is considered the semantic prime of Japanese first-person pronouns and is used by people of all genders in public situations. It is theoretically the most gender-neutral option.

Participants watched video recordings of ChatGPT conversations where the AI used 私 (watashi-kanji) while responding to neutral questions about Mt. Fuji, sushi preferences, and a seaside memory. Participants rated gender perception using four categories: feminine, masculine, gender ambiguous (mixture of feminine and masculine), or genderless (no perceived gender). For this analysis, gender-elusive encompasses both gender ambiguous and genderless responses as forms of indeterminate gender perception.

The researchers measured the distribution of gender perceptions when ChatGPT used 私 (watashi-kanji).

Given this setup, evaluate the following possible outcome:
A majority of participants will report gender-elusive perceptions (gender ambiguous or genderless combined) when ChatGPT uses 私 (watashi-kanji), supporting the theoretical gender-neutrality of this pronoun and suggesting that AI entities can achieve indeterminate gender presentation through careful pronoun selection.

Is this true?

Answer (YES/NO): YES